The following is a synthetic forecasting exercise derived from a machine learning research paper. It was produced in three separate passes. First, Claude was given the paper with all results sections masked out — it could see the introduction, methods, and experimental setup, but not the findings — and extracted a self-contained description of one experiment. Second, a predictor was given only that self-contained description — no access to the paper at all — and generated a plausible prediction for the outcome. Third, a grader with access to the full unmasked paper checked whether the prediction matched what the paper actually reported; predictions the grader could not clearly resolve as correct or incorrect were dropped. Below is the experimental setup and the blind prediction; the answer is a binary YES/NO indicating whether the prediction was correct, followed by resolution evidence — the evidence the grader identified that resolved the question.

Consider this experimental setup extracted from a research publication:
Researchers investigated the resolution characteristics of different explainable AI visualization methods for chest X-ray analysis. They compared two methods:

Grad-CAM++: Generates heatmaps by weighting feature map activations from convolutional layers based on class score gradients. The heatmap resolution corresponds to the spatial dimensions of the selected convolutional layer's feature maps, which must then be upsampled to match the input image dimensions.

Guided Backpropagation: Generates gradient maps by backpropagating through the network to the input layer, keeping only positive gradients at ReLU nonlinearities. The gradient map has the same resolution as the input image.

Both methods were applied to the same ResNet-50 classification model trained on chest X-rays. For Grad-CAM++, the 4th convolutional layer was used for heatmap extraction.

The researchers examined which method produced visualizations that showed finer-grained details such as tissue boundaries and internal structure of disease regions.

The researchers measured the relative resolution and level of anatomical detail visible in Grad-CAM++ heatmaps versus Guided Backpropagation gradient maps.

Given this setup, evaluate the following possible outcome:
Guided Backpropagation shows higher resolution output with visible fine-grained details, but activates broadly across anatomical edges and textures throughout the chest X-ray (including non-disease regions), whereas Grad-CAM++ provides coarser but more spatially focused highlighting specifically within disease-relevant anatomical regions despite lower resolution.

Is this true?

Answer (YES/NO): YES